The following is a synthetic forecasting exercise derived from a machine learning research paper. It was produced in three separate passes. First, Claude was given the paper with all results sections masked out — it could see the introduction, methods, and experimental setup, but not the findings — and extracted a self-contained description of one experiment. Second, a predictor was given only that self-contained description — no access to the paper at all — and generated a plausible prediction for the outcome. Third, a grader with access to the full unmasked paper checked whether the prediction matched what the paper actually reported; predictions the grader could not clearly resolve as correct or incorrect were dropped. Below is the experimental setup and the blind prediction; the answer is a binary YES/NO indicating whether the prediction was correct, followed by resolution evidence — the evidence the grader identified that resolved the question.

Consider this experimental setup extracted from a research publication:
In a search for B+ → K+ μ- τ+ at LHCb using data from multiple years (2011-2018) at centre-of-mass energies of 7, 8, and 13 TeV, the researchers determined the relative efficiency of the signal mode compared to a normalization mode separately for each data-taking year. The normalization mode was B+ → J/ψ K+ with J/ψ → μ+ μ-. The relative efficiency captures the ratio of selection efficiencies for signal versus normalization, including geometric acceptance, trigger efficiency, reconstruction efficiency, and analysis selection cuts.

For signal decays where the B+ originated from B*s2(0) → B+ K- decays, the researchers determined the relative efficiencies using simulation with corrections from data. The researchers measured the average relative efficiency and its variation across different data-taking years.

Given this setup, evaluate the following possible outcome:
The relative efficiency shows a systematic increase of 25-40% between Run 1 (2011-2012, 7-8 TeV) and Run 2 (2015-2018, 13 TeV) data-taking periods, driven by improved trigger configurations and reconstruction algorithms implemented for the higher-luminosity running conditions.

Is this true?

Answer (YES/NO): NO